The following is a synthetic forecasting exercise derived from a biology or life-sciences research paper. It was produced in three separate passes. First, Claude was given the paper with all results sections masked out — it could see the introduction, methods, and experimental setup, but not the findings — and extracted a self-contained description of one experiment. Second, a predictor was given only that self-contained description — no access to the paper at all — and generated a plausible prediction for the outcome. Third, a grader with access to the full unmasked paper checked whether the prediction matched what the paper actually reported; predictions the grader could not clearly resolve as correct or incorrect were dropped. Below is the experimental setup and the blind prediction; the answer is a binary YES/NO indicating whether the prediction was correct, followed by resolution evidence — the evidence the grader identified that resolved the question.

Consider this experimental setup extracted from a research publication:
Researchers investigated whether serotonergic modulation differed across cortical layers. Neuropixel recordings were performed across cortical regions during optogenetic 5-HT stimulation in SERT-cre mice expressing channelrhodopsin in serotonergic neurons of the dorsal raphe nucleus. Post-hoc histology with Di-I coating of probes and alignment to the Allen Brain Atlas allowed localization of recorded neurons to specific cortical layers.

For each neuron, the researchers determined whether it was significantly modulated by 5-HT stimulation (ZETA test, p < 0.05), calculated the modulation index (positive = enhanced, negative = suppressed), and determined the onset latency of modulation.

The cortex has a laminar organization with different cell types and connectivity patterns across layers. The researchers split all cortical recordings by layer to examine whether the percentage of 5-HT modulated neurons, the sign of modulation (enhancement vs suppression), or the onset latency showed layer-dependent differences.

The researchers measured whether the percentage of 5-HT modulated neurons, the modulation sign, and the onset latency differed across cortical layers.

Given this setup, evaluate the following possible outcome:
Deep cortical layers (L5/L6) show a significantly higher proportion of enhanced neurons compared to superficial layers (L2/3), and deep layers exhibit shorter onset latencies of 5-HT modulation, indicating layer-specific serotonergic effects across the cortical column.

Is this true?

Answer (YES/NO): NO